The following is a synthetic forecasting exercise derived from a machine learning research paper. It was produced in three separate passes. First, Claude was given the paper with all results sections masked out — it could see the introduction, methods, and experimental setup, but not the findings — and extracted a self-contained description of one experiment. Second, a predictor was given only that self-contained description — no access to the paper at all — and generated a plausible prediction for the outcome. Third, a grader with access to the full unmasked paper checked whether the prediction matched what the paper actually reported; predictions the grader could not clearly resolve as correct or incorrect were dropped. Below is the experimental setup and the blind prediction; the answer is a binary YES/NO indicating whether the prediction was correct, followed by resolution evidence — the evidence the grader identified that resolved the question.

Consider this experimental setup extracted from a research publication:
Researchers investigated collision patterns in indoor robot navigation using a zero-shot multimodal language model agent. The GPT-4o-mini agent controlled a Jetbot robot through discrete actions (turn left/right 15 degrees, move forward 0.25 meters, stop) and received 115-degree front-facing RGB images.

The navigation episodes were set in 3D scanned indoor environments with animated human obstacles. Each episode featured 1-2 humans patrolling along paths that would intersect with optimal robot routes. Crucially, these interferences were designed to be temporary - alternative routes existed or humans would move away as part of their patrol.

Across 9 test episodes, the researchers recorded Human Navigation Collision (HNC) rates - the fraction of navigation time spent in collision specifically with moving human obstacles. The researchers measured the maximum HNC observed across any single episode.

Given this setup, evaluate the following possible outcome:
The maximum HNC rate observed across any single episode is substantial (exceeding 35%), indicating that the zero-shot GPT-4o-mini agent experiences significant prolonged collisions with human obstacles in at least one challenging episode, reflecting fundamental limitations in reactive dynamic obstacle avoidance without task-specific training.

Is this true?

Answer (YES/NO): NO